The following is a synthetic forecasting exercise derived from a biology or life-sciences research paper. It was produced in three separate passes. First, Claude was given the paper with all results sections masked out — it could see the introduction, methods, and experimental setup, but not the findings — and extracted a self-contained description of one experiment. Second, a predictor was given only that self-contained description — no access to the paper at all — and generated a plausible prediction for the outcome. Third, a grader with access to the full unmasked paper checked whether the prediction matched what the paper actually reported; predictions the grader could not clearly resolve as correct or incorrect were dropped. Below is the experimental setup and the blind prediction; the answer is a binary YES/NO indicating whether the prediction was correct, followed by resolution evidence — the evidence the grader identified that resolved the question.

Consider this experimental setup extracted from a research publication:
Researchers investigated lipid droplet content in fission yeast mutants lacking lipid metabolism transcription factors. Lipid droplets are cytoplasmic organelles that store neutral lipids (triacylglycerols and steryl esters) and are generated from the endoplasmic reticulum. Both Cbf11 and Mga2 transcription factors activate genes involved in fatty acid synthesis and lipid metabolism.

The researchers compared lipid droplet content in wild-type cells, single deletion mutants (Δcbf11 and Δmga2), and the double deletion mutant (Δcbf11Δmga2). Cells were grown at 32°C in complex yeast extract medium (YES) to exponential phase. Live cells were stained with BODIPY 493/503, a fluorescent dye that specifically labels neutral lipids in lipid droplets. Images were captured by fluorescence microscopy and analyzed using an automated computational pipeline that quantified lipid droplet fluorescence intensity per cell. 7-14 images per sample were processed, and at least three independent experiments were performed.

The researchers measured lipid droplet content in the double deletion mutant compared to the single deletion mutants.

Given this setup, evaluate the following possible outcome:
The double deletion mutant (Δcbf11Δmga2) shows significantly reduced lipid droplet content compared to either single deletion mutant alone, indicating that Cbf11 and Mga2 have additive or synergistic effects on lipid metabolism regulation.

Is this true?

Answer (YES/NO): NO